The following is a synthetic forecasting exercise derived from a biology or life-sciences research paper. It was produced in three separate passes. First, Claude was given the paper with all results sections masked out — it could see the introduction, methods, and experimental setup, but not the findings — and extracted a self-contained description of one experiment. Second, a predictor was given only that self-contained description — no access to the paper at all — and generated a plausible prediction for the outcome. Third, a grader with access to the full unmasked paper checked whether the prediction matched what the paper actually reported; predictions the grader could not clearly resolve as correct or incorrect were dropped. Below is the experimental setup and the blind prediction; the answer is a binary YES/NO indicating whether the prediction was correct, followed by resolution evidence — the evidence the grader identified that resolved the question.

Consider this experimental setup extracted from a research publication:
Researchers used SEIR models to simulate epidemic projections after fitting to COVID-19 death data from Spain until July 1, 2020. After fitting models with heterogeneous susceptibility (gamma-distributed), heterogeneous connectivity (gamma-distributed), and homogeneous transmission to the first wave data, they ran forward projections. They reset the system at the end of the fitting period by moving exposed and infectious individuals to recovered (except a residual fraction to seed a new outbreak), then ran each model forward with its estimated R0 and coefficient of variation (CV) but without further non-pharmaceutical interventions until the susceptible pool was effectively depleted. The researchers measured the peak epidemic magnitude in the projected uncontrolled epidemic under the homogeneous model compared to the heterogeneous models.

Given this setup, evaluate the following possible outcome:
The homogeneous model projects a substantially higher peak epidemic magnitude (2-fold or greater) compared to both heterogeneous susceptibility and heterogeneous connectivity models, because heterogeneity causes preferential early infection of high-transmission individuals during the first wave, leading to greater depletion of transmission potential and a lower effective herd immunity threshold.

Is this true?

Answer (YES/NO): YES